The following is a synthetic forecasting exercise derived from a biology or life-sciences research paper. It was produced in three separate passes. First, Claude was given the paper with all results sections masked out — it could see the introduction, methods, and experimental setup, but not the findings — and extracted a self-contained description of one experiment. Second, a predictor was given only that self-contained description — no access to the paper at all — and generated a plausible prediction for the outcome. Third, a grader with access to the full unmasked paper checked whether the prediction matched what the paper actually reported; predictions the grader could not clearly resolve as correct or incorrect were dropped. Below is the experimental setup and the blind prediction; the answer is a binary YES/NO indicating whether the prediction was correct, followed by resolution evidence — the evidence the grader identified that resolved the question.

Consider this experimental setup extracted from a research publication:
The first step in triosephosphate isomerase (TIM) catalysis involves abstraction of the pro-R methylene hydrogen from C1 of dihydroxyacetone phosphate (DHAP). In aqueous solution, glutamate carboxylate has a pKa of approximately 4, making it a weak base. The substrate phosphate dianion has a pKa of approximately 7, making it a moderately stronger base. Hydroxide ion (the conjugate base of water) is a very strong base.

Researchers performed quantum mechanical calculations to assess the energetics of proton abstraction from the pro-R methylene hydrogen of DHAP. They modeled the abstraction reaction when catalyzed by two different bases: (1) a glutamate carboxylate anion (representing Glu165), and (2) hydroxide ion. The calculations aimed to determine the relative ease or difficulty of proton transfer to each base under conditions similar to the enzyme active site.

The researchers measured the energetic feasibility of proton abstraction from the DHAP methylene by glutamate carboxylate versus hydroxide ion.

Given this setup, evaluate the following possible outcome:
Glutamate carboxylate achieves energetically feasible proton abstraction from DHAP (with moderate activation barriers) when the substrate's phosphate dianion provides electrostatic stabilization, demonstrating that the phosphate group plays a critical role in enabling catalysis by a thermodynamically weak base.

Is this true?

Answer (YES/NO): NO